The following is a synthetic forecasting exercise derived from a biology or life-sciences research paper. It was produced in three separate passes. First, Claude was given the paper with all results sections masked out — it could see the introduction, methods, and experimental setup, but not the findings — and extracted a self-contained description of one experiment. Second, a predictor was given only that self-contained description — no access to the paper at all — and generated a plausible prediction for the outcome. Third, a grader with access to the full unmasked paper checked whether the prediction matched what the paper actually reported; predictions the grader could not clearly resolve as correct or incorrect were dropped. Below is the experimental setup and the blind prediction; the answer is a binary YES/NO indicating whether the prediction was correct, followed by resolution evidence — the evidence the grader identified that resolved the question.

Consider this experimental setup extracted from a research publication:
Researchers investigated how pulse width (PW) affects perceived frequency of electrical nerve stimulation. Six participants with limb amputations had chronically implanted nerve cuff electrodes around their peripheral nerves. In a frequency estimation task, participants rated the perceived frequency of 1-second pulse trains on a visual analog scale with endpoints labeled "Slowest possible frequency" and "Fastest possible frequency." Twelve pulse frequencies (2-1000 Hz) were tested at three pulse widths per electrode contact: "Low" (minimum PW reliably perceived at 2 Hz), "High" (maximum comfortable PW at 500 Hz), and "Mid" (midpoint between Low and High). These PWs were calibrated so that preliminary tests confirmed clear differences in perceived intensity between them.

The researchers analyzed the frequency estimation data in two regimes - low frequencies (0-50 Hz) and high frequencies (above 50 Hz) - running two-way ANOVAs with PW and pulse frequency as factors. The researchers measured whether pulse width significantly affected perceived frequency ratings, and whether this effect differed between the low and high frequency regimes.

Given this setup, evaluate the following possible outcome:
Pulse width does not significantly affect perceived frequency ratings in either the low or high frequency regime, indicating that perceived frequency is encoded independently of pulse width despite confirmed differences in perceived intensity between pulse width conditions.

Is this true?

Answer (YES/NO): NO